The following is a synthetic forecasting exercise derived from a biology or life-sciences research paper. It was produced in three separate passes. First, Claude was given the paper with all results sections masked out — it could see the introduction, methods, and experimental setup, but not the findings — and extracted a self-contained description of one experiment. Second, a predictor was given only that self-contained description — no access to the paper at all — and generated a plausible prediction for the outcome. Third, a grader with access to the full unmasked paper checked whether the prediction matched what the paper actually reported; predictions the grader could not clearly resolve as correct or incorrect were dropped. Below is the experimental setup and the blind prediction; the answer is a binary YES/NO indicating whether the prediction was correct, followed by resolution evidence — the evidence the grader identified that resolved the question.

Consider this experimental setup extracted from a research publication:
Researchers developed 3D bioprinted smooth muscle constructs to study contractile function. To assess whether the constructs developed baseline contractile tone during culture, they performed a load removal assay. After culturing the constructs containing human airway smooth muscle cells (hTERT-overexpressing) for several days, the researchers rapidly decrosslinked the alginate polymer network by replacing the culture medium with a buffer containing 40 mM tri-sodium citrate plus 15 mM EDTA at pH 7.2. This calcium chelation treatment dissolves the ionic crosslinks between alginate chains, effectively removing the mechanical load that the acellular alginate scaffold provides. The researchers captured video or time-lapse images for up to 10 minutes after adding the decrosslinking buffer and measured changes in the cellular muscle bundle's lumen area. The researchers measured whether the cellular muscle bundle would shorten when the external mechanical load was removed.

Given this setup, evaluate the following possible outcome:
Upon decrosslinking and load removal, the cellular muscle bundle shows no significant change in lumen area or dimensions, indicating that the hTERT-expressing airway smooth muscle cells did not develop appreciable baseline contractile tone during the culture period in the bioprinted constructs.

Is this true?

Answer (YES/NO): NO